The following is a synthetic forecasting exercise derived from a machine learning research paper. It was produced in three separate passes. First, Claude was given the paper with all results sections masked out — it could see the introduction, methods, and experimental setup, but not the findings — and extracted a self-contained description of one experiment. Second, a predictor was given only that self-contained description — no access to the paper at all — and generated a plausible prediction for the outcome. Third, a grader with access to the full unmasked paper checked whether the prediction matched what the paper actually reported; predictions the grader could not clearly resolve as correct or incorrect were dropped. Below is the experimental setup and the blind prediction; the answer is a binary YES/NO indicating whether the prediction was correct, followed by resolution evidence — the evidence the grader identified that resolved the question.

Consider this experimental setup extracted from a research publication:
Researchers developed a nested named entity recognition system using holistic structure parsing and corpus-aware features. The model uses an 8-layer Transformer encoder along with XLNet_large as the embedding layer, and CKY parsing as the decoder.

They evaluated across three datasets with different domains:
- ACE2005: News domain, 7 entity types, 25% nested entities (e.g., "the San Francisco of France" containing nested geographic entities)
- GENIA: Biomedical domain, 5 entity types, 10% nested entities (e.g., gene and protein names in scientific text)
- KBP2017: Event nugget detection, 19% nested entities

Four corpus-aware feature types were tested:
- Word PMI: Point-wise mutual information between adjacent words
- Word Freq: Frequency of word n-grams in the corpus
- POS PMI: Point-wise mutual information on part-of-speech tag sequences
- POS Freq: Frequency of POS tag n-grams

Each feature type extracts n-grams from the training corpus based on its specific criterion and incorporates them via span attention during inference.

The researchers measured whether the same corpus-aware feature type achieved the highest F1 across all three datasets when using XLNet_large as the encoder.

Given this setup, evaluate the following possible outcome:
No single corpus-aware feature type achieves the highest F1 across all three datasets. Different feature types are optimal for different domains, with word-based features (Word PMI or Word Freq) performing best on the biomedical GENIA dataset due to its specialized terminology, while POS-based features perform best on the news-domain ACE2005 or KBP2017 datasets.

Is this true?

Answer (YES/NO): NO